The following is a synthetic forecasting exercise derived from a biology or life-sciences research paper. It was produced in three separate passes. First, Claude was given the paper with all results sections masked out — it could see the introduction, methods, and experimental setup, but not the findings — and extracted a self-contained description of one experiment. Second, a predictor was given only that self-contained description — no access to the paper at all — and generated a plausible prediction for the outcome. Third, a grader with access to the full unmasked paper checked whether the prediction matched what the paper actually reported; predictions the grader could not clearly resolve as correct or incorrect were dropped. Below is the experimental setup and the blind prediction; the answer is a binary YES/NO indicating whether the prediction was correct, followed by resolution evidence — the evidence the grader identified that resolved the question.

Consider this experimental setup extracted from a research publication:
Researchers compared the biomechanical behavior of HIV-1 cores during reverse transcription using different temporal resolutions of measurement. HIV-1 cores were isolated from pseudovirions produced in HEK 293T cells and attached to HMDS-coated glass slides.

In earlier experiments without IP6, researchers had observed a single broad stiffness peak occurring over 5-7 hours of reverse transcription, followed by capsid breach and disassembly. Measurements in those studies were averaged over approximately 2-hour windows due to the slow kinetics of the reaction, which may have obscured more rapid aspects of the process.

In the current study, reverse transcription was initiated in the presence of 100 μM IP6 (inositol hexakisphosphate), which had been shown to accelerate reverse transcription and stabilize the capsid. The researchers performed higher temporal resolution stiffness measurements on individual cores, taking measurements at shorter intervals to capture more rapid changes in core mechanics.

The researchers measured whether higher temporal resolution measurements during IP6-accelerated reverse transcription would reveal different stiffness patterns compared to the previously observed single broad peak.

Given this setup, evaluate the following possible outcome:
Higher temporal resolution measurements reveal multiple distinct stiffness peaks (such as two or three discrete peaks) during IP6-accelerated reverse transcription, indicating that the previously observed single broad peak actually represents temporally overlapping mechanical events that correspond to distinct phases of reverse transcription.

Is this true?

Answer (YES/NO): YES